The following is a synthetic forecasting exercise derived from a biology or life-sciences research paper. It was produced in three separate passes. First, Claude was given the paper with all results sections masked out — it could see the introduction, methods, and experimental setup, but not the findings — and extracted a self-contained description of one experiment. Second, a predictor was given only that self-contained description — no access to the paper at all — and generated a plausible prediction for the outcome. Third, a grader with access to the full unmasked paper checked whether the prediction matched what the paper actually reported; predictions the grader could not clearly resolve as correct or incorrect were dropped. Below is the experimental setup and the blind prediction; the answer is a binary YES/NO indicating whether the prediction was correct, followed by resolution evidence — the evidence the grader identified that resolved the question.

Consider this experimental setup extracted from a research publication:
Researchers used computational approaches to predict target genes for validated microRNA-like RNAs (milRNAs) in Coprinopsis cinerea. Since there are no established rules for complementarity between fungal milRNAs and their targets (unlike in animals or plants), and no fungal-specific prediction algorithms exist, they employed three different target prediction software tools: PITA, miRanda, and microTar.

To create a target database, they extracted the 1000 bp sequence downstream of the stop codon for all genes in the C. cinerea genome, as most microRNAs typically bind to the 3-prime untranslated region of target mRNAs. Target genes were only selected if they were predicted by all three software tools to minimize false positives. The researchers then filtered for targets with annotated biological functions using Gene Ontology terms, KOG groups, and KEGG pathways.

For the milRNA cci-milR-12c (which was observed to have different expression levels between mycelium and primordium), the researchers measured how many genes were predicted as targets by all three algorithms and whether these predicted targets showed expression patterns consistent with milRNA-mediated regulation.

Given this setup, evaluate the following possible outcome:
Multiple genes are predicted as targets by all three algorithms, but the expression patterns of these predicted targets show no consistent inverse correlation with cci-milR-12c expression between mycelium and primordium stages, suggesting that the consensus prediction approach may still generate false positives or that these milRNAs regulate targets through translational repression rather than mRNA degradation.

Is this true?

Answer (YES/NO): NO